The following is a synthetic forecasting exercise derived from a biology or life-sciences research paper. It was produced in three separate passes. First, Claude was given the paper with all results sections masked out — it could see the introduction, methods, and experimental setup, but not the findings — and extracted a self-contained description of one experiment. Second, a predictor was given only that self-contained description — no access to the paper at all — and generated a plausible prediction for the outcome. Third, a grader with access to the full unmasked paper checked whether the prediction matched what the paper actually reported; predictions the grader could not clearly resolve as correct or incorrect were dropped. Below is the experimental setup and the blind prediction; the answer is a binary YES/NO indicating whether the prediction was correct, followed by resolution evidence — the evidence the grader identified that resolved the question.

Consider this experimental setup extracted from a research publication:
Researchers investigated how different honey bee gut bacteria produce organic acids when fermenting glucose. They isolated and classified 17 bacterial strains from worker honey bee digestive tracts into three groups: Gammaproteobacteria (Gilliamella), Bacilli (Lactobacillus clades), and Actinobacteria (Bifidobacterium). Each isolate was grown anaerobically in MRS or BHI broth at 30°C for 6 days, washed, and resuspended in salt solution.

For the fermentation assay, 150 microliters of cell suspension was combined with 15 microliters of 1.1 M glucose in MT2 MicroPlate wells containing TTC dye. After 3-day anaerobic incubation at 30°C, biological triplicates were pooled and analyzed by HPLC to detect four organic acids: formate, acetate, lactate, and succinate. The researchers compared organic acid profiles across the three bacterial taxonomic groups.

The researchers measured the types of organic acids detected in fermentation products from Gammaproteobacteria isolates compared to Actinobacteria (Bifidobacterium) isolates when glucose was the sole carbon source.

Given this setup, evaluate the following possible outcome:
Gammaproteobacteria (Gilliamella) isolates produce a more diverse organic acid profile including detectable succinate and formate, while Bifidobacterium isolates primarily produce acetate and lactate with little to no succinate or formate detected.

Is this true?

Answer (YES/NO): NO